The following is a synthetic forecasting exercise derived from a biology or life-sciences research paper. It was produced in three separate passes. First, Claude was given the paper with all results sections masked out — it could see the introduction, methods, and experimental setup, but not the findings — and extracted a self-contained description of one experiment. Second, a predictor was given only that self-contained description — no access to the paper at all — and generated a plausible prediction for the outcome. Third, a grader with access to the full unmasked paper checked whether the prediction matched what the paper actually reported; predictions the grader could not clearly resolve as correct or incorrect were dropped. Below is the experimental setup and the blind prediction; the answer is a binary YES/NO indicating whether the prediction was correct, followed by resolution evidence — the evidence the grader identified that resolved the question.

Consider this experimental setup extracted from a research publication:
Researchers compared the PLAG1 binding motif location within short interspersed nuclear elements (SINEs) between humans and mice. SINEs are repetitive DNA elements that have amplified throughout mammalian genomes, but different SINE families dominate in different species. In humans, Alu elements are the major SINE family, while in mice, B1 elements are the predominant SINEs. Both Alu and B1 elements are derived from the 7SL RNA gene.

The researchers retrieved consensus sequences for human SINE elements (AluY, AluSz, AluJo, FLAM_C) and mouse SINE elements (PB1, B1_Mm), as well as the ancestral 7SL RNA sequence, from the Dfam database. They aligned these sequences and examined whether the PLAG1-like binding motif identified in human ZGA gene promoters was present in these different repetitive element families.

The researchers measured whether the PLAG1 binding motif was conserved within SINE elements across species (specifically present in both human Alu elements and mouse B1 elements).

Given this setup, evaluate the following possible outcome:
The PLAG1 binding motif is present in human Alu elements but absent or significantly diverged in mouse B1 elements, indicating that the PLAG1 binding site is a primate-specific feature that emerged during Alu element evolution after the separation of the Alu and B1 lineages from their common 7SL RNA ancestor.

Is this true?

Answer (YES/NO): NO